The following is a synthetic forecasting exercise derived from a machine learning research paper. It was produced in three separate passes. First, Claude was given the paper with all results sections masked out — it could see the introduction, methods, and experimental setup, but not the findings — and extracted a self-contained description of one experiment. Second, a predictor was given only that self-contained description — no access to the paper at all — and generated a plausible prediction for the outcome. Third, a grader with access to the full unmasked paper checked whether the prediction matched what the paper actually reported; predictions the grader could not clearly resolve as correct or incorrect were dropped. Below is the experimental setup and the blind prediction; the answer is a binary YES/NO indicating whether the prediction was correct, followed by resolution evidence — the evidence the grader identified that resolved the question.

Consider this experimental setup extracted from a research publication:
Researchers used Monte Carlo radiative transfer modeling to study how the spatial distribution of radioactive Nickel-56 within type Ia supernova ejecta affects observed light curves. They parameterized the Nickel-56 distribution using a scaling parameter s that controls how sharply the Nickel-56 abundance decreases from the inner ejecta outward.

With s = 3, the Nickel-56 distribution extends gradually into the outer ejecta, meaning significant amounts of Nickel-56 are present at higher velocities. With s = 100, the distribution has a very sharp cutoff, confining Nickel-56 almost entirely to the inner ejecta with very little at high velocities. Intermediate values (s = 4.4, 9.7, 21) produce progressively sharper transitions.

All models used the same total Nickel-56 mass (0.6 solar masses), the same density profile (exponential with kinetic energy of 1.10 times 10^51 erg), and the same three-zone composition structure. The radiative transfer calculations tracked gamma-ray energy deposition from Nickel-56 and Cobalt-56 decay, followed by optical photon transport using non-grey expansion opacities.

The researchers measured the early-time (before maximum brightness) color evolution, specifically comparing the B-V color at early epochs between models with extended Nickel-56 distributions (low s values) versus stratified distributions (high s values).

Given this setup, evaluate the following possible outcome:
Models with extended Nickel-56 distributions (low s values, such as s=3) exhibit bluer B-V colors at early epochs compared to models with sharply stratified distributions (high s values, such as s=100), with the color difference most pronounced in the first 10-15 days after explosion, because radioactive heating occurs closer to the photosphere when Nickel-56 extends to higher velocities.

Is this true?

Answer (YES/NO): YES